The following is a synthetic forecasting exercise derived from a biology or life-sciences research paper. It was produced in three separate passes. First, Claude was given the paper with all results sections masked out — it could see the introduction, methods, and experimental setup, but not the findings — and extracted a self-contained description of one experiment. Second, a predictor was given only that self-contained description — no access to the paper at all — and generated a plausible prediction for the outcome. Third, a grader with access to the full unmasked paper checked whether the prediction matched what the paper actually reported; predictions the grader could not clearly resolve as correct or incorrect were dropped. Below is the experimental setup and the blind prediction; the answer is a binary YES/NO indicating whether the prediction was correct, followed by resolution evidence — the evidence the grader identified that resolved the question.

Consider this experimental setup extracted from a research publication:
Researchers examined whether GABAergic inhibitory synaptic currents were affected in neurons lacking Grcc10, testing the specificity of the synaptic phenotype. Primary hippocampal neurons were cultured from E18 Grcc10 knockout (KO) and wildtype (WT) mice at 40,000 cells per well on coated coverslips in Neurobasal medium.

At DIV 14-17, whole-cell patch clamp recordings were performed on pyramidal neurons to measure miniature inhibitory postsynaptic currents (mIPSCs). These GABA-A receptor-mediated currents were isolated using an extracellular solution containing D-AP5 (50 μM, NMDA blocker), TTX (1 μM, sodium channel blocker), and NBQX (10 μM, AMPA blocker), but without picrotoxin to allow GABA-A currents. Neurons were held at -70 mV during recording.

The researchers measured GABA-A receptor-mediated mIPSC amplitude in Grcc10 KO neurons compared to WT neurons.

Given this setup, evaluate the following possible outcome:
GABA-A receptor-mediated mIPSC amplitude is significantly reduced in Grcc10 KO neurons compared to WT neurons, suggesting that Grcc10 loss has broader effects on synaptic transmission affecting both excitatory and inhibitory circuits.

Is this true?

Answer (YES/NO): NO